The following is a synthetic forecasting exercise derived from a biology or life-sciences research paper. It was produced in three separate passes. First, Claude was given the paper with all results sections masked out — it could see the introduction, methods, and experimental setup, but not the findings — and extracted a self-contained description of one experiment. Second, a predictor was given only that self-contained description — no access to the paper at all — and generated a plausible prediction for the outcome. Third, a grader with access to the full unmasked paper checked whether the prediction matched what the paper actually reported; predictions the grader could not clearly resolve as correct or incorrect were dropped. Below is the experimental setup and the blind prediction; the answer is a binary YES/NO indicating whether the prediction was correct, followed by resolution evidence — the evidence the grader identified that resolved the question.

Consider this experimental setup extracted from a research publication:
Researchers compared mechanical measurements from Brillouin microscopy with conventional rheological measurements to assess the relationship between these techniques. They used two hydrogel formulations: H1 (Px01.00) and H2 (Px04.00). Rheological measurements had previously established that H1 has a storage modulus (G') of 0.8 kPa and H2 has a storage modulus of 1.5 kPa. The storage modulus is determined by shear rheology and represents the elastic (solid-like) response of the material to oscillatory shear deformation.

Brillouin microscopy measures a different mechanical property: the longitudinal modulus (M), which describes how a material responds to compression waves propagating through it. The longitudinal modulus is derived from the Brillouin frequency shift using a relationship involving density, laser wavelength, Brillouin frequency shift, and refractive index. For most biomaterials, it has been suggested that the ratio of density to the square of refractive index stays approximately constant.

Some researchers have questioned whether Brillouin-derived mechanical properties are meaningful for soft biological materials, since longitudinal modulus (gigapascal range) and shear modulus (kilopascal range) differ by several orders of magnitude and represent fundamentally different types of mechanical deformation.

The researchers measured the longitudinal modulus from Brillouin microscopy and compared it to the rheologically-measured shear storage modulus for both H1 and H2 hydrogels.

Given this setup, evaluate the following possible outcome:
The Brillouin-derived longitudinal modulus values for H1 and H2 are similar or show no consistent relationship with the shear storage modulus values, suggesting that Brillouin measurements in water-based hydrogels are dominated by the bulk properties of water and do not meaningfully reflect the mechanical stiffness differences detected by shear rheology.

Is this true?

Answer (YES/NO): NO